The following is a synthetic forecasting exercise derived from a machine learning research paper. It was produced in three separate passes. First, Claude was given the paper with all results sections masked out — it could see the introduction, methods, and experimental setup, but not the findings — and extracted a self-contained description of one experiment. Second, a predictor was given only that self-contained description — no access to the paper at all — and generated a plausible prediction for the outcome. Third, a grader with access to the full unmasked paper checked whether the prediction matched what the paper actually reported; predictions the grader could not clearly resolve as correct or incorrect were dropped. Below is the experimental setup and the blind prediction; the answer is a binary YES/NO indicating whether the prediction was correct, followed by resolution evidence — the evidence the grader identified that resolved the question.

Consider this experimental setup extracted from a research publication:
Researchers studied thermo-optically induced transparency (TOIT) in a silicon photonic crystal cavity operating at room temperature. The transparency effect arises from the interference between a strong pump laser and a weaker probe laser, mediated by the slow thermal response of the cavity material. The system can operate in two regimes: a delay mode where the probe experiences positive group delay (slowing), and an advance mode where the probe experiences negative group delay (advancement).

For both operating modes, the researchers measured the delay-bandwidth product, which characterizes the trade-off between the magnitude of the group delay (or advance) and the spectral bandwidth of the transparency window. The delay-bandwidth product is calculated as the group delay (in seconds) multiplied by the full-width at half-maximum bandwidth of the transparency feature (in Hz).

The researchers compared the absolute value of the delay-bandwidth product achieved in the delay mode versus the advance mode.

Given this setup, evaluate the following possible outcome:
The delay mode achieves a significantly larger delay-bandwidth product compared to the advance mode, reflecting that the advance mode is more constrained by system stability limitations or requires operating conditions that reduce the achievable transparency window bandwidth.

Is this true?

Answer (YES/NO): NO